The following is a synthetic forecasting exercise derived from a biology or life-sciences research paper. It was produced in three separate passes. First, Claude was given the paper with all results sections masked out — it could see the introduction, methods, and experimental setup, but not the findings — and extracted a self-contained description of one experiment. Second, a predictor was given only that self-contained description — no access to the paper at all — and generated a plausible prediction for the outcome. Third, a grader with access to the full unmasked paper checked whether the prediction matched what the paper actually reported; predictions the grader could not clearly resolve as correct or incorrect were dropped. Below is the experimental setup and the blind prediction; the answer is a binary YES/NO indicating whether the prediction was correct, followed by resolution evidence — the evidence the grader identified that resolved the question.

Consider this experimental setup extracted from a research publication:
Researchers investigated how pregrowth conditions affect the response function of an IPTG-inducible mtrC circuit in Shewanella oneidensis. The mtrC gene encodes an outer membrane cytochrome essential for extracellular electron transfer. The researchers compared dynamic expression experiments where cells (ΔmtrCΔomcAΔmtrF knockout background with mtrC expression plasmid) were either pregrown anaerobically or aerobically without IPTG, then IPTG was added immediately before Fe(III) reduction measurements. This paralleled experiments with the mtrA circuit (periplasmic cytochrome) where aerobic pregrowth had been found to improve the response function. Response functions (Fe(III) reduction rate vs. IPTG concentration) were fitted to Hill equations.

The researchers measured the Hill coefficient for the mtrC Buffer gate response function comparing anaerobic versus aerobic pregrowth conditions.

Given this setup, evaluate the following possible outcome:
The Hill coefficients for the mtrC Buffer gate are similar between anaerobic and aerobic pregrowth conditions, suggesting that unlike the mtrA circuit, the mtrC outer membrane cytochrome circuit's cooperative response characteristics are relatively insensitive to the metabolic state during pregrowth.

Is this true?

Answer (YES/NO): YES